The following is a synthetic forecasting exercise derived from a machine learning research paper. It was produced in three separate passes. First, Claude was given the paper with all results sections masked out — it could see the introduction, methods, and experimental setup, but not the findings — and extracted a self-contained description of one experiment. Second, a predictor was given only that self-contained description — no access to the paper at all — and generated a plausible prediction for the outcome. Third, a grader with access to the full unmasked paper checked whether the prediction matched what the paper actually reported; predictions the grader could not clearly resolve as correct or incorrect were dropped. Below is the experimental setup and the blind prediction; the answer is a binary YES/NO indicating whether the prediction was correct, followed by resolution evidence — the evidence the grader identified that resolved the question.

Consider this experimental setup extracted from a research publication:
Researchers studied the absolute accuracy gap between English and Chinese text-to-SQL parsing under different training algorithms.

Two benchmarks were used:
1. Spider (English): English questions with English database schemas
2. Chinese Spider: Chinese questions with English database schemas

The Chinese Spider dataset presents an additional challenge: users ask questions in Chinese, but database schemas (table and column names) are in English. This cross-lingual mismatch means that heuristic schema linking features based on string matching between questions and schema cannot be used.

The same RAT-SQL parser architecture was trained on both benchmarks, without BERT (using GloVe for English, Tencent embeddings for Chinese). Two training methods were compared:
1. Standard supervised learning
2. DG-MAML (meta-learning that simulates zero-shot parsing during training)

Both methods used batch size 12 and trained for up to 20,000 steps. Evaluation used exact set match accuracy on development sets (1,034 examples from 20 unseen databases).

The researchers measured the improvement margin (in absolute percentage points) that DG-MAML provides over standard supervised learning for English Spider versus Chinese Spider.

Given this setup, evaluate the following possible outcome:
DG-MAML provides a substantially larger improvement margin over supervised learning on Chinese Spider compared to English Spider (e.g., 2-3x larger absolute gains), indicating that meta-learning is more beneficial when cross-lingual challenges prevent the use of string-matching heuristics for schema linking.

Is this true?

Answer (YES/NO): YES